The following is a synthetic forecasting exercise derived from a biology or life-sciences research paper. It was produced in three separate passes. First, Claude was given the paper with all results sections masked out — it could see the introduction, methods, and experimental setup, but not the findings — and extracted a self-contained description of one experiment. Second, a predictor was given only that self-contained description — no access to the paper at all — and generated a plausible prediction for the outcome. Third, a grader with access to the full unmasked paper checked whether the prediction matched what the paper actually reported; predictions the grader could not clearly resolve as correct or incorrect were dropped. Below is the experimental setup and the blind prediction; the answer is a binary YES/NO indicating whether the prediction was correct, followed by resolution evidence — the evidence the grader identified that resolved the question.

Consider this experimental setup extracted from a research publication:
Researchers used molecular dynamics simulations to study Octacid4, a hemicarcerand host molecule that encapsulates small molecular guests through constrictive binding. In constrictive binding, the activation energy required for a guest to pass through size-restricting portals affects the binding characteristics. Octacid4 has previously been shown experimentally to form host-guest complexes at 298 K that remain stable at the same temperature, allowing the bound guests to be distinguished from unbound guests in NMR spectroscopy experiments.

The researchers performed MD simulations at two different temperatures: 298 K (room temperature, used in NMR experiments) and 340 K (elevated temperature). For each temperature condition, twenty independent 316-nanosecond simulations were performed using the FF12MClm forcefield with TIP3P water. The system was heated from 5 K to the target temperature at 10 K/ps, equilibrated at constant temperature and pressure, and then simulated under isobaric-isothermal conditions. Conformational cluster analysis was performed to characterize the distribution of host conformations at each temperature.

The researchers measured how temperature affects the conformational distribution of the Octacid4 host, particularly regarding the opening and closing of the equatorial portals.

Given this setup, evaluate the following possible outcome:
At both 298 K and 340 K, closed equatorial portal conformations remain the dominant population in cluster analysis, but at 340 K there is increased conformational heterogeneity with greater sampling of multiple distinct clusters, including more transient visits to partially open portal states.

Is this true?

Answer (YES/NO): NO